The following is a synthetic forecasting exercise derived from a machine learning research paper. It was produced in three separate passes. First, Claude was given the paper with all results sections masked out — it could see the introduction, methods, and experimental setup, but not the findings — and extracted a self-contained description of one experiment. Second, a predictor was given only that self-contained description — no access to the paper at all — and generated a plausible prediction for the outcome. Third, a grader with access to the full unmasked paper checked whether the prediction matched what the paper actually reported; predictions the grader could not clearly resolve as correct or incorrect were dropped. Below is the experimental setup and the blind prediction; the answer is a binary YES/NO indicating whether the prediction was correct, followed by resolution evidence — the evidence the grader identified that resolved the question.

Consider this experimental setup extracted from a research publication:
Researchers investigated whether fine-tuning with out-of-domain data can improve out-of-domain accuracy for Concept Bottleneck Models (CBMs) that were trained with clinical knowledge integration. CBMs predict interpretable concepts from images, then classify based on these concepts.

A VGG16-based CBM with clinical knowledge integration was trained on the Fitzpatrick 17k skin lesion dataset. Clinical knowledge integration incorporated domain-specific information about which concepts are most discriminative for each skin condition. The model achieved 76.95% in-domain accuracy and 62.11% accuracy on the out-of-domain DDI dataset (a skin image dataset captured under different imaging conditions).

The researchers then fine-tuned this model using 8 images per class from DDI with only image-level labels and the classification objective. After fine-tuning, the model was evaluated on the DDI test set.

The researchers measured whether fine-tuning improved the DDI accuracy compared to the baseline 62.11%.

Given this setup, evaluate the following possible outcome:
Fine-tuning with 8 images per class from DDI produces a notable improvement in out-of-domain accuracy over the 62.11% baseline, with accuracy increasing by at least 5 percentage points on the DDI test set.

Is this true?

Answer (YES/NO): NO